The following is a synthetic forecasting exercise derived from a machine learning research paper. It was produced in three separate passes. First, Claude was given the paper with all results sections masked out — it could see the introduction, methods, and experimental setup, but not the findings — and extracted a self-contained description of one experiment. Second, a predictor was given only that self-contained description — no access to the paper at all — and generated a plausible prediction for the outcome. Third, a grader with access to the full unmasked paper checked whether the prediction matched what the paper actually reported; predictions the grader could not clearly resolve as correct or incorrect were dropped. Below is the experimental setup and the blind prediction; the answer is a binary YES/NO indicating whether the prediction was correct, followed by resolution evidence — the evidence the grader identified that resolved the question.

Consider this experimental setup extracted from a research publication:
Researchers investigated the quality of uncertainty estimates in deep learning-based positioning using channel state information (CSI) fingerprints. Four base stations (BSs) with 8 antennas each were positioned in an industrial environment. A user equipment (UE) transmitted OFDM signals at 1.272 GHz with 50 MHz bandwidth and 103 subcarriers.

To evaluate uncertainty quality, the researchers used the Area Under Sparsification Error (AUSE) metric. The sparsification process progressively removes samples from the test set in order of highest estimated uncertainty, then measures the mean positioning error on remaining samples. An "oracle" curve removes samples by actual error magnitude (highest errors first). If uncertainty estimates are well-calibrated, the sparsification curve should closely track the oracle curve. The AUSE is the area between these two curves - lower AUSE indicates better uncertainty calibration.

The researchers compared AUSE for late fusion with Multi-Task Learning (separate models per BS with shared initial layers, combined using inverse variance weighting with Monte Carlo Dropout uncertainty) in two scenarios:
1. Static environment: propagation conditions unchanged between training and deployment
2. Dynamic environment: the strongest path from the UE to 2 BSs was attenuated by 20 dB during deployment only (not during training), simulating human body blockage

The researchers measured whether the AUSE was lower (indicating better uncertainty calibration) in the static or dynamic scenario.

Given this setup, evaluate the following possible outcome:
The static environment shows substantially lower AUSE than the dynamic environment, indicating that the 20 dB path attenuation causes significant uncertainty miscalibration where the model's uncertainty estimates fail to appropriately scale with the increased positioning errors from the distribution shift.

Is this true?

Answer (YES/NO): NO